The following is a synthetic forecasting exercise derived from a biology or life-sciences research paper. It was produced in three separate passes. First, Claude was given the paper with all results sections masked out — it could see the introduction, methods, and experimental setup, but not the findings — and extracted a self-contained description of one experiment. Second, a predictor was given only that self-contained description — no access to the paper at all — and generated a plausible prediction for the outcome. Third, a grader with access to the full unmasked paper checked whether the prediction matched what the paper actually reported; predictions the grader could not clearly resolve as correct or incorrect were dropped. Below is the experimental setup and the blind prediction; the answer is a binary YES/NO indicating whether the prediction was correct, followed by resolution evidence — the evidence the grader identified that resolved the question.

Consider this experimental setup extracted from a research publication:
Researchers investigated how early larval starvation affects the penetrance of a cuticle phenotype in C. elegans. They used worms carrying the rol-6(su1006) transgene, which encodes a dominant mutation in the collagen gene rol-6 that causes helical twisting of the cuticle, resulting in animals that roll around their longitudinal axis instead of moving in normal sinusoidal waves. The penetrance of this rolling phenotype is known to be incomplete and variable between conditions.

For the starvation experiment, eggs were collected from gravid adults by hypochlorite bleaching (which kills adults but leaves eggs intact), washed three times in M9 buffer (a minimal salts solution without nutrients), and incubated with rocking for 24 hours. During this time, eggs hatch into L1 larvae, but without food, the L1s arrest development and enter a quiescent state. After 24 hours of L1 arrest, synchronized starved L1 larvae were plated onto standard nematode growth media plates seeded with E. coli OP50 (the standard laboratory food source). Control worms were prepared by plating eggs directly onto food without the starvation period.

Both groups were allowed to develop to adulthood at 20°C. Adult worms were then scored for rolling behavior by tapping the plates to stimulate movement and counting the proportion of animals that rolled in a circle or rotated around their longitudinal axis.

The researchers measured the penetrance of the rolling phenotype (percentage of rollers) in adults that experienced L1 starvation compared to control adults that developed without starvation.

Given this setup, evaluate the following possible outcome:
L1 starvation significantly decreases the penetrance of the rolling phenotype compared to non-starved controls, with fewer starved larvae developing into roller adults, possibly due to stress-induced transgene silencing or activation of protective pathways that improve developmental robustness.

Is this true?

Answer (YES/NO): YES